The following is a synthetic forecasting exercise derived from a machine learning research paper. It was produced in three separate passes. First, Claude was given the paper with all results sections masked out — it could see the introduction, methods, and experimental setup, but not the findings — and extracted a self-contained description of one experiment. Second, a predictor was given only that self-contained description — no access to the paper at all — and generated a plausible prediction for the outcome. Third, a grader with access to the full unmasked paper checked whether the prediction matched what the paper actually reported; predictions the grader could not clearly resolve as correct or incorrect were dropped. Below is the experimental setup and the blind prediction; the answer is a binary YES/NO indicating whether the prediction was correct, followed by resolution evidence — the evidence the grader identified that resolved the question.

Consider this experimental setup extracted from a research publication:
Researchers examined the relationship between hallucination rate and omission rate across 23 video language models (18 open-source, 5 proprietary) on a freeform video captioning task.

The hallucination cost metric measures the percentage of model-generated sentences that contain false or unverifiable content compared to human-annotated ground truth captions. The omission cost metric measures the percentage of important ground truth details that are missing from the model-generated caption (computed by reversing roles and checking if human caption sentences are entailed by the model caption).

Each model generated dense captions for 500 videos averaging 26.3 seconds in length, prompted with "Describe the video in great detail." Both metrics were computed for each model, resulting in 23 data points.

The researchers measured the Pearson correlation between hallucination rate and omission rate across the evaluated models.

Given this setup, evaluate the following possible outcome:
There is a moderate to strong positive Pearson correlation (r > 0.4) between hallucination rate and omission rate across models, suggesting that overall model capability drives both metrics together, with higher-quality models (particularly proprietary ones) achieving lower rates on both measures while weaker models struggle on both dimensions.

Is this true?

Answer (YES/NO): YES